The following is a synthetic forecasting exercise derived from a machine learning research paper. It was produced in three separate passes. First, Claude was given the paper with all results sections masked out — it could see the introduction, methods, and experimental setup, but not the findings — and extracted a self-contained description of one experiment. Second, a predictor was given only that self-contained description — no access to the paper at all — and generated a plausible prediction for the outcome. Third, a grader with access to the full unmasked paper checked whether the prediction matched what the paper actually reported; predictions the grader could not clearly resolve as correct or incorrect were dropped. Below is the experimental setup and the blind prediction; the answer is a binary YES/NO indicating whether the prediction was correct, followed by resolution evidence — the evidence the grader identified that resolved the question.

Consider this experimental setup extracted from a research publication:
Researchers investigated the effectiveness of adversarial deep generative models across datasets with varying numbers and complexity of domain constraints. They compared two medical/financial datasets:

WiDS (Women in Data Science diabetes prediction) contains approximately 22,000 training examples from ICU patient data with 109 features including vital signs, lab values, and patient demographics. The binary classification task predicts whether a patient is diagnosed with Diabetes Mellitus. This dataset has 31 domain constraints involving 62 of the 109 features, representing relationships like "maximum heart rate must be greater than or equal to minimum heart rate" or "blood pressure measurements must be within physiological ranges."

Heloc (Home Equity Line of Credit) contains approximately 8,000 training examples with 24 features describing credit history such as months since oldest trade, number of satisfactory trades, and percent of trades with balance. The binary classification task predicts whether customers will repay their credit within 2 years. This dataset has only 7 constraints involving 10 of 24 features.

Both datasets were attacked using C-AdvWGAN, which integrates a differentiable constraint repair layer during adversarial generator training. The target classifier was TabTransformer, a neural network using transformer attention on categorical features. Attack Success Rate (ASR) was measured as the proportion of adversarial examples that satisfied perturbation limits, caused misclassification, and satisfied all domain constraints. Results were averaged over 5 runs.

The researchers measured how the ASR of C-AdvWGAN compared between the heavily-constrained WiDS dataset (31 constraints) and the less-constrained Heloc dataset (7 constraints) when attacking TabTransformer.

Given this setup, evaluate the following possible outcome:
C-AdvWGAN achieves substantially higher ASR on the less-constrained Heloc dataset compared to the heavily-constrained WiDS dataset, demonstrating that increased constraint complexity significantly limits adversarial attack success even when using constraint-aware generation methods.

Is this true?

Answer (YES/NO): NO